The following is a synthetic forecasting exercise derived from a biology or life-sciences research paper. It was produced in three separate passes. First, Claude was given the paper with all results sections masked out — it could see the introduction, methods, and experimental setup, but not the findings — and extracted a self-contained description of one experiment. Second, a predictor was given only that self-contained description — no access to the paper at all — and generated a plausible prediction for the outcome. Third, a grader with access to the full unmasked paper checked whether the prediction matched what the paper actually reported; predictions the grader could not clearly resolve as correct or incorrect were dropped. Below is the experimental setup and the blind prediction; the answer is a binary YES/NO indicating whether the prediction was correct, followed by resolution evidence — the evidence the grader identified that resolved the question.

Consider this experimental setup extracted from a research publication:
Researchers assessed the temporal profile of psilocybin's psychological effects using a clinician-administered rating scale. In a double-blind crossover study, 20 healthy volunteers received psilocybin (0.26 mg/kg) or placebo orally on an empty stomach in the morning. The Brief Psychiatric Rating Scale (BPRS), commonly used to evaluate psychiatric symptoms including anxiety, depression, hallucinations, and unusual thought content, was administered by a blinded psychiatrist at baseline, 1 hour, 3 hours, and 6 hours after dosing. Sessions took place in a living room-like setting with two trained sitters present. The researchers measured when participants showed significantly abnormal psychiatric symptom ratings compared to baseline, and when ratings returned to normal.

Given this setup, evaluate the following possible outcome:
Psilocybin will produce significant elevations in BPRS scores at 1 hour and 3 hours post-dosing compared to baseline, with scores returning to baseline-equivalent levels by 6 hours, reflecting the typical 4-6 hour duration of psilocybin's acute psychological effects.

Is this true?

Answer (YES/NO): YES